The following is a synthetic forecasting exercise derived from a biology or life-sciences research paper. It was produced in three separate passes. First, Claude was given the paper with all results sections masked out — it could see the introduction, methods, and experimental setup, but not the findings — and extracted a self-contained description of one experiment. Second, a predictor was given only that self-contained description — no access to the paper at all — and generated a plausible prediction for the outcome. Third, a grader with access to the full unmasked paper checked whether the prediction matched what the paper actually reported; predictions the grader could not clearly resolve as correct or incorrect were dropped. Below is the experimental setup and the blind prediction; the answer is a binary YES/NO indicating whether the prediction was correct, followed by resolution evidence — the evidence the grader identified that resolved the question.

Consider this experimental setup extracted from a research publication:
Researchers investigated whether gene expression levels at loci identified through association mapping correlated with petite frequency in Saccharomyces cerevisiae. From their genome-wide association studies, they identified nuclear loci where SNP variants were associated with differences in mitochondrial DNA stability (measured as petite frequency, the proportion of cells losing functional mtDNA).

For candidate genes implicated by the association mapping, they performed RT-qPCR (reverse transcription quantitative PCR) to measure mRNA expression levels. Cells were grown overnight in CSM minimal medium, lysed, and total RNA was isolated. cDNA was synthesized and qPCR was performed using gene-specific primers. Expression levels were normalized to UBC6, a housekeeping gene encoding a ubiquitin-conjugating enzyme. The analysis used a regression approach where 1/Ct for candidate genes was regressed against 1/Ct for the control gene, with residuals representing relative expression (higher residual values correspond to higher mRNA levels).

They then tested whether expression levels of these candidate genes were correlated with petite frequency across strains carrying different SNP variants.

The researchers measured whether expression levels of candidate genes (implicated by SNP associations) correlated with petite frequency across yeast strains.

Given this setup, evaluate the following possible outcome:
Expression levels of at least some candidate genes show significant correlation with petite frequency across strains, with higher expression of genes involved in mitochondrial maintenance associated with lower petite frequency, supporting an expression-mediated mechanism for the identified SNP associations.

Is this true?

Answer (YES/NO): NO